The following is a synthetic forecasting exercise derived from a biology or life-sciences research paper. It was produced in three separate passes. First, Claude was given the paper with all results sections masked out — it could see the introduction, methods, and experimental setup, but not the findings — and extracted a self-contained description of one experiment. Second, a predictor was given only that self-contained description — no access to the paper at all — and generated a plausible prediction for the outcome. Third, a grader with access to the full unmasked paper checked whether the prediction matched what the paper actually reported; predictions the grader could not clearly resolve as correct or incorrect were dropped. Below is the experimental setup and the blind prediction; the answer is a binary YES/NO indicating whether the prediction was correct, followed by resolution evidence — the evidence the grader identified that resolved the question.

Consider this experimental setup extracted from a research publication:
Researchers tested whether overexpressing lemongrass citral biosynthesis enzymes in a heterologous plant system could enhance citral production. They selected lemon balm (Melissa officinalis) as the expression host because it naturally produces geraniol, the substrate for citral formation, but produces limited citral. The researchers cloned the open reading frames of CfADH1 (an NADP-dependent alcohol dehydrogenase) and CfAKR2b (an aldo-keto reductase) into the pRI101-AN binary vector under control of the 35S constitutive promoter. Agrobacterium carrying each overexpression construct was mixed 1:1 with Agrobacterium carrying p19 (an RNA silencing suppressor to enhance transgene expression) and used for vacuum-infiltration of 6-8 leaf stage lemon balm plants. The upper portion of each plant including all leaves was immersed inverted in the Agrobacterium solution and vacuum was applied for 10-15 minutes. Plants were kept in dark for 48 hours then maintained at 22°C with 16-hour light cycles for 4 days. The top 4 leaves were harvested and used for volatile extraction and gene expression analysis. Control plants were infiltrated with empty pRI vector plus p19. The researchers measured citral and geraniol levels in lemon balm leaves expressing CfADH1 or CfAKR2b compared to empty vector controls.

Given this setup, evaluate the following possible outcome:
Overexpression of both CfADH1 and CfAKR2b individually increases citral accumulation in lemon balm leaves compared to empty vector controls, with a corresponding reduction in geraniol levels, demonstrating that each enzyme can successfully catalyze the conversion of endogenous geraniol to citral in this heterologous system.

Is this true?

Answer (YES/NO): YES